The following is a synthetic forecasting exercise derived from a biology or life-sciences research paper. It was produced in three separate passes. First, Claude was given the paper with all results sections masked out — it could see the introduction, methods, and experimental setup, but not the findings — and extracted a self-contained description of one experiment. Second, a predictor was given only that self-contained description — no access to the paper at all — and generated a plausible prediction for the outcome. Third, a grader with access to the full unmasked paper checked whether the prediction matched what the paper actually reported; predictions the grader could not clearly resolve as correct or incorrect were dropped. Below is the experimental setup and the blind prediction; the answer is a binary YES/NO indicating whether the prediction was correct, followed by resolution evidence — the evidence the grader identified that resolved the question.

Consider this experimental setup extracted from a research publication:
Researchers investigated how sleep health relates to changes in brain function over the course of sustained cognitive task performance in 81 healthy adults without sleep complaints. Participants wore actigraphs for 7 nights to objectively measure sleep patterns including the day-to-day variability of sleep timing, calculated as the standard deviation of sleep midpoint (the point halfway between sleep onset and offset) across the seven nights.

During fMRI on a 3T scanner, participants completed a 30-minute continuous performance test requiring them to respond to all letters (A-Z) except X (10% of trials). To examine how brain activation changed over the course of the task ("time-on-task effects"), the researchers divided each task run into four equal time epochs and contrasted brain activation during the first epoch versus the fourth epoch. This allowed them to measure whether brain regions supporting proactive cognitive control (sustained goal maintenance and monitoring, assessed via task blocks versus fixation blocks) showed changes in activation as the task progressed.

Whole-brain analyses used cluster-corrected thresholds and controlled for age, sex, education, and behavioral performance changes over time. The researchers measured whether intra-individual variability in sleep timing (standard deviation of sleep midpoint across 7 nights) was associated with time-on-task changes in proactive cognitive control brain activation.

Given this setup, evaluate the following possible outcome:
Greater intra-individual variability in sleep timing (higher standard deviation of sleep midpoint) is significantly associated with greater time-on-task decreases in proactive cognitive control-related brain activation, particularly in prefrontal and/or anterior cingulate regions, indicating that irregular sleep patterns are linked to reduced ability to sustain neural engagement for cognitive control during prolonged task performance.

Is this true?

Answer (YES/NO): NO